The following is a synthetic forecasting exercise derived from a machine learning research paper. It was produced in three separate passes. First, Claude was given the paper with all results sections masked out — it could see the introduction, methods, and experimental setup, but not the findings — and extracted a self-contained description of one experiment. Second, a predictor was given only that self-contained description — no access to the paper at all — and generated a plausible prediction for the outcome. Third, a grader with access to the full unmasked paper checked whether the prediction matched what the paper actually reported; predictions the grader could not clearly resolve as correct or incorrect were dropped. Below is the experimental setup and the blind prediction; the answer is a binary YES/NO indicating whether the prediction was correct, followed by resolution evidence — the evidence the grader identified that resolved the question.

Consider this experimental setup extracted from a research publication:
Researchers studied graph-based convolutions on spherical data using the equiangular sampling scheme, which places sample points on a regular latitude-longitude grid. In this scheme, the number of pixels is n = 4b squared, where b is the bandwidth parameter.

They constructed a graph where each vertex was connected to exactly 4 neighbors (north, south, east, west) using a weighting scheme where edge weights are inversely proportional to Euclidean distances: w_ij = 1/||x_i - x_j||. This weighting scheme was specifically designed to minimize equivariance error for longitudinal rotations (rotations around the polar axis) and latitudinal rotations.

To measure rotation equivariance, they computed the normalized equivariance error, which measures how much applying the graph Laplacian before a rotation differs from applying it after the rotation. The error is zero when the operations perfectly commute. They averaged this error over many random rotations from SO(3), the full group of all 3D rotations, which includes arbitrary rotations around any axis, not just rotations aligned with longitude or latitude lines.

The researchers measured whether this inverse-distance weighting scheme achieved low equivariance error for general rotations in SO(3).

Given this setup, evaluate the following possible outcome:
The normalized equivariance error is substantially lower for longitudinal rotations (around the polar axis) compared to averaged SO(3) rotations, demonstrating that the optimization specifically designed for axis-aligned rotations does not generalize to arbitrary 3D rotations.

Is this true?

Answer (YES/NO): YES